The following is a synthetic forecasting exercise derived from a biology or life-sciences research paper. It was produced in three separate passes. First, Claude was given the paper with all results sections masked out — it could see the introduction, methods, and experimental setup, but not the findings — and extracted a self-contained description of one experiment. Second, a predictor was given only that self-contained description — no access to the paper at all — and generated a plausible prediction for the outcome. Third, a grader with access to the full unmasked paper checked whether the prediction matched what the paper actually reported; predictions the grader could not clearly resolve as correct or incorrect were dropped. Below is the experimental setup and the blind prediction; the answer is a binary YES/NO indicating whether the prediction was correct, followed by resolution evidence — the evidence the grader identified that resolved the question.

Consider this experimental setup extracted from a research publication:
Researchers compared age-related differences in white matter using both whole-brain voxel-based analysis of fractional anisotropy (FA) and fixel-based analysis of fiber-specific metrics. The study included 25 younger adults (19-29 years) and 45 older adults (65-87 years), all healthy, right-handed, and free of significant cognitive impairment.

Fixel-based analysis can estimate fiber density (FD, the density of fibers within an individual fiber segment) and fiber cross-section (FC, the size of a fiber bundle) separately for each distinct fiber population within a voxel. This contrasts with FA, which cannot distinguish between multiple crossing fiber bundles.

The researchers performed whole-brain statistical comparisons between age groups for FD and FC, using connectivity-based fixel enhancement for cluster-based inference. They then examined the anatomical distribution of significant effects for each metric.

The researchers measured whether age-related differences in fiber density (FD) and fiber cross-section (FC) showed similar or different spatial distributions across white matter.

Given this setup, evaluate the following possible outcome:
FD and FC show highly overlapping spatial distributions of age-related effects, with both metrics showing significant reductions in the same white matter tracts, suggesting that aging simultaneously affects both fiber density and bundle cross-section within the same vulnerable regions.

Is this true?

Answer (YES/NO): NO